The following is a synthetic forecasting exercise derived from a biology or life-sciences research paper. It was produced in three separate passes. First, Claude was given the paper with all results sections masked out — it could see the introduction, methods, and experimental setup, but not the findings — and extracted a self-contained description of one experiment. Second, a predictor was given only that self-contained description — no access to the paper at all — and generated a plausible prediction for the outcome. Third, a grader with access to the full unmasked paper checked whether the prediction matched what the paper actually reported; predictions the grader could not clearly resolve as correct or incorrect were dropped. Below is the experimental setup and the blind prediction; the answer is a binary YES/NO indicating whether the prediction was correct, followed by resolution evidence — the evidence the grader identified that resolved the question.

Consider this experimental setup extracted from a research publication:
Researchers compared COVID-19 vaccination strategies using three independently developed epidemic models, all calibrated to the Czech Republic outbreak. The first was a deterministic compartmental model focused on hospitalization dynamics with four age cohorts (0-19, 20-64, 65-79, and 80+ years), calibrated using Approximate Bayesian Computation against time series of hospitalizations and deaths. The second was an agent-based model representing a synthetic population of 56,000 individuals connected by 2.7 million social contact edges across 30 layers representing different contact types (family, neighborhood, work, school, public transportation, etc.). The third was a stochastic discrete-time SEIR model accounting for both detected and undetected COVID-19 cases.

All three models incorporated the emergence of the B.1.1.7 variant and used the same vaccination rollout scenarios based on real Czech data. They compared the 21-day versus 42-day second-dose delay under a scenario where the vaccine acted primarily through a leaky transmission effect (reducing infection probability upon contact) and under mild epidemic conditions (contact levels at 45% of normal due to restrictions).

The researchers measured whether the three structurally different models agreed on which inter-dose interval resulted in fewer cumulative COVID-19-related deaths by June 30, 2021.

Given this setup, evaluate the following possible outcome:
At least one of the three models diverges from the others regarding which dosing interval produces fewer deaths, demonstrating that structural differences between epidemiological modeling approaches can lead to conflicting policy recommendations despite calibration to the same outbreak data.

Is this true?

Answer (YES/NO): NO